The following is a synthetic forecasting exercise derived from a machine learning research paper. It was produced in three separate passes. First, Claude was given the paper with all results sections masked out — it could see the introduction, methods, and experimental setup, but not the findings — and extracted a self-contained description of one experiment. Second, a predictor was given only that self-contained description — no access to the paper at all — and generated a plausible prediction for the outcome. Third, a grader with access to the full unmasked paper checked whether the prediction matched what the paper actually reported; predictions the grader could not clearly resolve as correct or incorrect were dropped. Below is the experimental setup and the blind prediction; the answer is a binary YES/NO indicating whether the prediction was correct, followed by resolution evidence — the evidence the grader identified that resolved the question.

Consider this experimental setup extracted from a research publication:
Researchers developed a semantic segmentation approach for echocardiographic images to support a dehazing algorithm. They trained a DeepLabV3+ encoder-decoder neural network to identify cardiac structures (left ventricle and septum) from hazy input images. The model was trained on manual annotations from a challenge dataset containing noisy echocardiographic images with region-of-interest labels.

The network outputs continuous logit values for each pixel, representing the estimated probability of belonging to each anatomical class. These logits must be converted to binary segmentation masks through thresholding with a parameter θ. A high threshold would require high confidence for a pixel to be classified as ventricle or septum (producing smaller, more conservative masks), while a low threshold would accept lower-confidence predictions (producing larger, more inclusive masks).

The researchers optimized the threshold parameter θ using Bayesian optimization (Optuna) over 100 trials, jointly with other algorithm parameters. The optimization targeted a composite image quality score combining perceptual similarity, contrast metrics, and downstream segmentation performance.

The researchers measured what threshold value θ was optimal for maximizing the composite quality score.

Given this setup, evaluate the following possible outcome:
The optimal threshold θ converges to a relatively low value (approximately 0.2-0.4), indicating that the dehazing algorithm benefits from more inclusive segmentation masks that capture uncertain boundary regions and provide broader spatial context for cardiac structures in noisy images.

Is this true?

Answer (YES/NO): NO